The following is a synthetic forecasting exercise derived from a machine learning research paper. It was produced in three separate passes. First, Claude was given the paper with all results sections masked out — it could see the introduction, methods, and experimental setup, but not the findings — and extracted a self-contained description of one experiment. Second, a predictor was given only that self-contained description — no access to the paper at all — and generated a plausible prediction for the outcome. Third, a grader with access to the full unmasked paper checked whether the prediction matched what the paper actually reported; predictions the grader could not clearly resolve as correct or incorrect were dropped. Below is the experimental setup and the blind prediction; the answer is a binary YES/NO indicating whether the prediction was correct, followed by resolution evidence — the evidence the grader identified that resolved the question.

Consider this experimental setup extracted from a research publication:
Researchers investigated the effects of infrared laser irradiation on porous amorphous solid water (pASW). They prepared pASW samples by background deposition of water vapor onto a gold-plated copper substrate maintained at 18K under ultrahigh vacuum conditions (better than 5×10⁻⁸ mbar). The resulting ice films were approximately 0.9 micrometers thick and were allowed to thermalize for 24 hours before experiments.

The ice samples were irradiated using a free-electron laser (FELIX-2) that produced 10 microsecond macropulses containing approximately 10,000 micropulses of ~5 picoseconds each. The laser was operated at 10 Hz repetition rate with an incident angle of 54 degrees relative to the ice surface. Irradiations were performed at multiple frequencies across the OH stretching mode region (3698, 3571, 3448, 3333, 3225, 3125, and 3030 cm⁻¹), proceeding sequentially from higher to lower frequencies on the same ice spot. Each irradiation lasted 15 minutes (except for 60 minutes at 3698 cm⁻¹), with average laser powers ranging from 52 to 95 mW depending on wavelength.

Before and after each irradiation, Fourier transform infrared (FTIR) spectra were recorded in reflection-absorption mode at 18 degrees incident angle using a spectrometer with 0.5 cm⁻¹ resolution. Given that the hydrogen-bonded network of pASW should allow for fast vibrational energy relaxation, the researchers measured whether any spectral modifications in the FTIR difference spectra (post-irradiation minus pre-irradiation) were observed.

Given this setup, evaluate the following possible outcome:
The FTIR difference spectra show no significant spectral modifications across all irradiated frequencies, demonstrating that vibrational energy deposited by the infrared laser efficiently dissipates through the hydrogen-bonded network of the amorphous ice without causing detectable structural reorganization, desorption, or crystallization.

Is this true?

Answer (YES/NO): NO